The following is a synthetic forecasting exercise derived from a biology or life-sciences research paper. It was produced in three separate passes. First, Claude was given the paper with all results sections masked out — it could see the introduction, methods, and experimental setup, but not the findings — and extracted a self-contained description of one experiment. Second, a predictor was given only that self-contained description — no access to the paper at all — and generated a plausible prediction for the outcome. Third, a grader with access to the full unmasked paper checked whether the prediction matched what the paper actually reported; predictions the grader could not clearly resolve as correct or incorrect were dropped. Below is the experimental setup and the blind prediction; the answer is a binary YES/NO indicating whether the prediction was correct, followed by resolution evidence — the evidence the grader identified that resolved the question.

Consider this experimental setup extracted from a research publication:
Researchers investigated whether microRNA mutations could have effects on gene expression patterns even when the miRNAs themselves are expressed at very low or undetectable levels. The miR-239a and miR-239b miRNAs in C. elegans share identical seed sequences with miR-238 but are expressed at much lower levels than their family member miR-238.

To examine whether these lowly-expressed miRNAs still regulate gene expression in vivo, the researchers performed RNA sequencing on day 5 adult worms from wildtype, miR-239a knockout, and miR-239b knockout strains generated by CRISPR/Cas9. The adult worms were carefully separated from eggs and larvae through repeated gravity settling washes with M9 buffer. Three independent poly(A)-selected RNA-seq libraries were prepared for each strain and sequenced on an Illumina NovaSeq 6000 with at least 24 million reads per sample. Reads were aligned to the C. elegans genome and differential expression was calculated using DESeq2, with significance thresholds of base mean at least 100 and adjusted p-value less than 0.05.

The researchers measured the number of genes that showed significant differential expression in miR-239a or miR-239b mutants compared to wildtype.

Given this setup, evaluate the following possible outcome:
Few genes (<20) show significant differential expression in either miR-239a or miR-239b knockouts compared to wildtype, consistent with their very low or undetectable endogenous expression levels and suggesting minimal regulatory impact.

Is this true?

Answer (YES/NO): YES